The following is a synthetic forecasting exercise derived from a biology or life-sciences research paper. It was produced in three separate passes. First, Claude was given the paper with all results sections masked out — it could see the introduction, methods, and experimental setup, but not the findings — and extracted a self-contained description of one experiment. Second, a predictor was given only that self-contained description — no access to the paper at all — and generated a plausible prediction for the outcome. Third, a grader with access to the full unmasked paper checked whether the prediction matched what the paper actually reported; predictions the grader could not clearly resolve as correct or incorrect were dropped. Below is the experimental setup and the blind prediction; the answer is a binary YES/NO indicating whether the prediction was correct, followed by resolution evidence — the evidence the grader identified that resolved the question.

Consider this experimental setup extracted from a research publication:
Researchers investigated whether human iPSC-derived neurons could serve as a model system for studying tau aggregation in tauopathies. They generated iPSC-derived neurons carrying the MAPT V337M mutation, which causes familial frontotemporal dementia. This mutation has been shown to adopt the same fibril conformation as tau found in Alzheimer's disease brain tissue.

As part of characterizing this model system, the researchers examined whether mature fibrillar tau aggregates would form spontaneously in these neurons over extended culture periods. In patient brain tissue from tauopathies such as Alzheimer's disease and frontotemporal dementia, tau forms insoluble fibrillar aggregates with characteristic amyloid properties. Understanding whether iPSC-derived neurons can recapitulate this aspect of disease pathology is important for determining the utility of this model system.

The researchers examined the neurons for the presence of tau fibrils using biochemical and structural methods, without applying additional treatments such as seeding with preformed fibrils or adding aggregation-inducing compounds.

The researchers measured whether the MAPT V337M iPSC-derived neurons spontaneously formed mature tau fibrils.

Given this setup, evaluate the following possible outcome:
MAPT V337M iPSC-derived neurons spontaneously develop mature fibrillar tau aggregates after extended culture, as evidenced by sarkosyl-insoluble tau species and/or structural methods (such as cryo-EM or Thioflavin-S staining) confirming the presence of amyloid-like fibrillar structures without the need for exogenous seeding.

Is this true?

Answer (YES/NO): NO